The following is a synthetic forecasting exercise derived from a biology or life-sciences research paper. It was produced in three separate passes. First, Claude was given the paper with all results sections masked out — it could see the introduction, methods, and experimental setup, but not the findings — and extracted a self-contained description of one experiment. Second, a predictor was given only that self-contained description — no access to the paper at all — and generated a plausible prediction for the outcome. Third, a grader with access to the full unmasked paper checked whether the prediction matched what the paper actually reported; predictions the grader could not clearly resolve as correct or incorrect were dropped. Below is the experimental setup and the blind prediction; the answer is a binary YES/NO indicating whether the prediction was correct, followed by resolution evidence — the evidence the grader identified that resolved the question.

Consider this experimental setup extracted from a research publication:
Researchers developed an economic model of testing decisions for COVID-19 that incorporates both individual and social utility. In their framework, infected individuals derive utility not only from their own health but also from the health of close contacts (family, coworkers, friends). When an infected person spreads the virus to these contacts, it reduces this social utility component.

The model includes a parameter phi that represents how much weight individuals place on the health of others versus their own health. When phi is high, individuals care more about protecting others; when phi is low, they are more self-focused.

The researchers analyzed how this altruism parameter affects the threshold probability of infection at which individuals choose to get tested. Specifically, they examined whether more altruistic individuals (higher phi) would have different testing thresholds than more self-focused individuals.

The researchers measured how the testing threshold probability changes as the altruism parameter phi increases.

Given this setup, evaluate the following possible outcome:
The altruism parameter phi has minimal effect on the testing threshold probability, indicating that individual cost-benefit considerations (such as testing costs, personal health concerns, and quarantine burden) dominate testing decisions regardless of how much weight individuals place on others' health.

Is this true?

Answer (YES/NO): NO